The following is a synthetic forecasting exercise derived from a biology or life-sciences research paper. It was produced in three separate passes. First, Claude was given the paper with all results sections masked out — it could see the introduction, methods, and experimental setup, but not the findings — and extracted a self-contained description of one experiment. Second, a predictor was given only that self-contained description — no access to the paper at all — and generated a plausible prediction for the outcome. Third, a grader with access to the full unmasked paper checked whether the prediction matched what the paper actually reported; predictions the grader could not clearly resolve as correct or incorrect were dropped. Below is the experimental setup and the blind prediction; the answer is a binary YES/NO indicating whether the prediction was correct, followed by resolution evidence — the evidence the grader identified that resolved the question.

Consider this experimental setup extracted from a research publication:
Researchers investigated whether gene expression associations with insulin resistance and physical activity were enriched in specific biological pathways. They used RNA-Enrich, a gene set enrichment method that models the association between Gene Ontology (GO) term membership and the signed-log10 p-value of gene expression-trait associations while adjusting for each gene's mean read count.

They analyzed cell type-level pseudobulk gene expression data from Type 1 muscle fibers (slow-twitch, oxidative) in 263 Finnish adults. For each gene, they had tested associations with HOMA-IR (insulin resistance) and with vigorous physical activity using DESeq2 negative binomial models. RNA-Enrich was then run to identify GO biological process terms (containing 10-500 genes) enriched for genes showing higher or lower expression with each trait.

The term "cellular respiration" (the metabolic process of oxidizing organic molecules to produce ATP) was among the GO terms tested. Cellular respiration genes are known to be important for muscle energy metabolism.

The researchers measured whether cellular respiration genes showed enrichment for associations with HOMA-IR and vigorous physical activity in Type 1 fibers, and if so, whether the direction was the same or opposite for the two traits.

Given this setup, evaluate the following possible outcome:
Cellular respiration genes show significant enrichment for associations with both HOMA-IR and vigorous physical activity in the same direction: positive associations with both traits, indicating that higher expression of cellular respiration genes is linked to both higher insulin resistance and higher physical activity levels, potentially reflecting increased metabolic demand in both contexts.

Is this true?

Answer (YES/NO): NO